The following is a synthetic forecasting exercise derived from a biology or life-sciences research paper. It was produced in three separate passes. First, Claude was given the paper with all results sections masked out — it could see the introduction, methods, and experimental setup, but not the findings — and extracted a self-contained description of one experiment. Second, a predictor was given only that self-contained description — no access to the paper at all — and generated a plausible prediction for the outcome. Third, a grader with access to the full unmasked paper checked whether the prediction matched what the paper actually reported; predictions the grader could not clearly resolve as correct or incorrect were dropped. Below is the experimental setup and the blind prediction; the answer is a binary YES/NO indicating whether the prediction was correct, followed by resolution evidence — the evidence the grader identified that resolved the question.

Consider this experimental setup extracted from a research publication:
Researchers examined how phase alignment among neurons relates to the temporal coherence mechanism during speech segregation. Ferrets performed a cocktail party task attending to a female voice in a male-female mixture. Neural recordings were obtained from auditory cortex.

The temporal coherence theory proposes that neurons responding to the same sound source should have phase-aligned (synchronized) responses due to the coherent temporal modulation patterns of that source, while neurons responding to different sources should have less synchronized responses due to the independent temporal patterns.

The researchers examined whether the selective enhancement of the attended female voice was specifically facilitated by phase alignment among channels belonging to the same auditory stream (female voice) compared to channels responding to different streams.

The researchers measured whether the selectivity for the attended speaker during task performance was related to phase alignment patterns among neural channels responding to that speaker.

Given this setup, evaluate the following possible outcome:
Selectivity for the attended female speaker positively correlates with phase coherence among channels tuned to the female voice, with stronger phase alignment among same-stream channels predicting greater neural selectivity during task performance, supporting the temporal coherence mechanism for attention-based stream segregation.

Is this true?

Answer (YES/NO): YES